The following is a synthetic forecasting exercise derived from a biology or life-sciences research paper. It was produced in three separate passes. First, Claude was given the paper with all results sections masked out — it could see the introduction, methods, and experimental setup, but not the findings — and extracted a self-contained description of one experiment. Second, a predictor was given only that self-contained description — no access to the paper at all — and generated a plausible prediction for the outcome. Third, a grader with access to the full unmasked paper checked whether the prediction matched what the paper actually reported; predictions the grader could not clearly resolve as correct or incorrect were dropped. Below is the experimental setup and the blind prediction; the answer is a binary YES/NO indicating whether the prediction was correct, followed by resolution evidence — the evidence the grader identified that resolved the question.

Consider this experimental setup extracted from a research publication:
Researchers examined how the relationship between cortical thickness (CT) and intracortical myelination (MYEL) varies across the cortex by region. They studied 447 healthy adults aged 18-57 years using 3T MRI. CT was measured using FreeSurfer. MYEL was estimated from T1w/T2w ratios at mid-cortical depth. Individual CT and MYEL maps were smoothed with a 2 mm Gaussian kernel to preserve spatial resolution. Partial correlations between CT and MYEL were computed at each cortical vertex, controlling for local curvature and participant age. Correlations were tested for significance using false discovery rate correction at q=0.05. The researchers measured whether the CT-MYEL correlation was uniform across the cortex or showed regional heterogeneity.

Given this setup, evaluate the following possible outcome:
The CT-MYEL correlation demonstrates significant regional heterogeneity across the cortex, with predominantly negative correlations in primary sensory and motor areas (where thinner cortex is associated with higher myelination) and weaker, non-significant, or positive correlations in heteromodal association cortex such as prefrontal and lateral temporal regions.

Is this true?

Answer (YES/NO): NO